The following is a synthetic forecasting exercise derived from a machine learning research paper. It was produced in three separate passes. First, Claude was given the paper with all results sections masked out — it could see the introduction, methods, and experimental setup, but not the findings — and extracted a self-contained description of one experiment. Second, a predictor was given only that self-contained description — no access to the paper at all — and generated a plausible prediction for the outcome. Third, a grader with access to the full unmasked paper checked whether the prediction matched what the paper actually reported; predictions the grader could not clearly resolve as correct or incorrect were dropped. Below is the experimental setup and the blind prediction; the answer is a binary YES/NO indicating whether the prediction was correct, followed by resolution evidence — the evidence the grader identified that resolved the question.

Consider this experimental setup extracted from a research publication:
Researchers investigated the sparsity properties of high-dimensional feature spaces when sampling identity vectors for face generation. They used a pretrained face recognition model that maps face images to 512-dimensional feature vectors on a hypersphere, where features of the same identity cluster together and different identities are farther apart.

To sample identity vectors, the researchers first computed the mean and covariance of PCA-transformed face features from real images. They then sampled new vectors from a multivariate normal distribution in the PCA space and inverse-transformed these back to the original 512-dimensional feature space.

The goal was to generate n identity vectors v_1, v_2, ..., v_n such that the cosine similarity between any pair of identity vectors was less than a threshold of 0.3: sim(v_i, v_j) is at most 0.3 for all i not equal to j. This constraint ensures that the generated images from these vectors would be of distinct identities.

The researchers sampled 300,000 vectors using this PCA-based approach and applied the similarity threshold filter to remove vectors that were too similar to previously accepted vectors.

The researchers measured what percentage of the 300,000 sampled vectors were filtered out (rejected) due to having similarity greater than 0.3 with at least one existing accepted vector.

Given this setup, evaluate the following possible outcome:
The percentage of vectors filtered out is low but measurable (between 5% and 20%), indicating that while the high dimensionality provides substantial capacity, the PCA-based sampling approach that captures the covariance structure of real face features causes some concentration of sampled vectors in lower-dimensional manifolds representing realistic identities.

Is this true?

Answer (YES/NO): NO